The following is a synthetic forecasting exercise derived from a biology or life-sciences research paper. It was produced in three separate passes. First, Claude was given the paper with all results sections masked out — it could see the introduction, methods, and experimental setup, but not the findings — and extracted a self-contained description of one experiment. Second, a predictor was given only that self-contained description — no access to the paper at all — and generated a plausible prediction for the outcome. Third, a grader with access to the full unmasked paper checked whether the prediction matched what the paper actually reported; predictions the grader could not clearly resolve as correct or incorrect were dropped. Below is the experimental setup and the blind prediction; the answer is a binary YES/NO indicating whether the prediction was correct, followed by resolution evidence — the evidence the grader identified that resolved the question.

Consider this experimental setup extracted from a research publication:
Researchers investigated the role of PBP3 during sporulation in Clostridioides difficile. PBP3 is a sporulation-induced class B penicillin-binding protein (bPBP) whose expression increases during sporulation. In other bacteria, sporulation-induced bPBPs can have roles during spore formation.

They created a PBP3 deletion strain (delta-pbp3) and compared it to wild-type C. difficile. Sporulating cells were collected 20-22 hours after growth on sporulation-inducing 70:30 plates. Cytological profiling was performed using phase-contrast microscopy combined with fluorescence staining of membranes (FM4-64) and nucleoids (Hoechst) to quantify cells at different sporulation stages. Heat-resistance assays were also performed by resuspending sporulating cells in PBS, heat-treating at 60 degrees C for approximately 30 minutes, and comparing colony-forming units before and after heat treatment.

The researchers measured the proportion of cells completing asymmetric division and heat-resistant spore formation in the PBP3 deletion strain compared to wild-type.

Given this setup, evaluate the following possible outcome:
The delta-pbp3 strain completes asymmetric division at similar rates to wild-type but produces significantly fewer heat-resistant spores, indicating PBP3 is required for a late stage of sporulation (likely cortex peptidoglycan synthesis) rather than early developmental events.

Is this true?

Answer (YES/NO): NO